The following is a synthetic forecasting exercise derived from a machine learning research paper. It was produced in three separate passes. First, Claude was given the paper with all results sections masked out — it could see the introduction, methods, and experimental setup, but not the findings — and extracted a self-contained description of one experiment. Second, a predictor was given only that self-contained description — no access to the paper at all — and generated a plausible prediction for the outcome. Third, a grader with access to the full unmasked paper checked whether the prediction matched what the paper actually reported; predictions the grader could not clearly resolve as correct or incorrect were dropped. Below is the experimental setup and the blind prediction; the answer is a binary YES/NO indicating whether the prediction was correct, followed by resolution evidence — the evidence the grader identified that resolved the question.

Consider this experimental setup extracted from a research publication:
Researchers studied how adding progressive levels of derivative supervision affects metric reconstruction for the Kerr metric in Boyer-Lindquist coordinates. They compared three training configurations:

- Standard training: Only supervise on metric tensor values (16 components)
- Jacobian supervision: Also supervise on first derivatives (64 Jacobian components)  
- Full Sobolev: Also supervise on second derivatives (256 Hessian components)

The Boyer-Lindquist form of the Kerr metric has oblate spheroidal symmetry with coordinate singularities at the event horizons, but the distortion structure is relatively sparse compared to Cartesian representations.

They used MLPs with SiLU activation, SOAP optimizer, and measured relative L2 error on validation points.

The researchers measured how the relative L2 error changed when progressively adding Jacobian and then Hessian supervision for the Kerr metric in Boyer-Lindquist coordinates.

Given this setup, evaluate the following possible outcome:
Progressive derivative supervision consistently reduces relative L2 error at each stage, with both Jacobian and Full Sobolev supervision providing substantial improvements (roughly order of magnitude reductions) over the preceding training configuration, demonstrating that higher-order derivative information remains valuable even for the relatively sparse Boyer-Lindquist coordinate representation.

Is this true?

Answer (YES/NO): NO